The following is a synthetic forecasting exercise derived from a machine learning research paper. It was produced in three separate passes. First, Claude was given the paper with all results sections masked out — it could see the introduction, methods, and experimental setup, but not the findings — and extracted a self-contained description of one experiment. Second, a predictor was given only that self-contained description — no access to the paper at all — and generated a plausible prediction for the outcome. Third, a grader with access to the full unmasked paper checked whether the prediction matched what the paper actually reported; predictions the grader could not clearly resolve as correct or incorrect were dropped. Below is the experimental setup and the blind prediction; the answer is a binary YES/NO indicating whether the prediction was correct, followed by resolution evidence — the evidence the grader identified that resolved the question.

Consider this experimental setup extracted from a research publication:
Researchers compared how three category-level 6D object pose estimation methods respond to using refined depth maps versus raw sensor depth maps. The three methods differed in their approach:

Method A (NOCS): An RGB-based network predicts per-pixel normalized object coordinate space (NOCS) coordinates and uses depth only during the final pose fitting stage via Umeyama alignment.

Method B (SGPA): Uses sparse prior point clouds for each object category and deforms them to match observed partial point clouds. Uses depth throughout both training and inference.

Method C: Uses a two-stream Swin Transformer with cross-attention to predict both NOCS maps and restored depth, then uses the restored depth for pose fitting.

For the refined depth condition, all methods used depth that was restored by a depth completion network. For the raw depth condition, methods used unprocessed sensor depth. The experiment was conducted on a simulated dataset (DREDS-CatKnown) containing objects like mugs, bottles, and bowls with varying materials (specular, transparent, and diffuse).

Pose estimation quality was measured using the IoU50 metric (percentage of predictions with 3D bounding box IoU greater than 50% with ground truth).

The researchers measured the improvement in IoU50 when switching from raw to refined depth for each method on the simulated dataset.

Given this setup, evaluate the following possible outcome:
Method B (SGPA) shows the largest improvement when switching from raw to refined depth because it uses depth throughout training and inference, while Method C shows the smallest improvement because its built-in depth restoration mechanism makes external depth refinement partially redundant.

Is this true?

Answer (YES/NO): NO